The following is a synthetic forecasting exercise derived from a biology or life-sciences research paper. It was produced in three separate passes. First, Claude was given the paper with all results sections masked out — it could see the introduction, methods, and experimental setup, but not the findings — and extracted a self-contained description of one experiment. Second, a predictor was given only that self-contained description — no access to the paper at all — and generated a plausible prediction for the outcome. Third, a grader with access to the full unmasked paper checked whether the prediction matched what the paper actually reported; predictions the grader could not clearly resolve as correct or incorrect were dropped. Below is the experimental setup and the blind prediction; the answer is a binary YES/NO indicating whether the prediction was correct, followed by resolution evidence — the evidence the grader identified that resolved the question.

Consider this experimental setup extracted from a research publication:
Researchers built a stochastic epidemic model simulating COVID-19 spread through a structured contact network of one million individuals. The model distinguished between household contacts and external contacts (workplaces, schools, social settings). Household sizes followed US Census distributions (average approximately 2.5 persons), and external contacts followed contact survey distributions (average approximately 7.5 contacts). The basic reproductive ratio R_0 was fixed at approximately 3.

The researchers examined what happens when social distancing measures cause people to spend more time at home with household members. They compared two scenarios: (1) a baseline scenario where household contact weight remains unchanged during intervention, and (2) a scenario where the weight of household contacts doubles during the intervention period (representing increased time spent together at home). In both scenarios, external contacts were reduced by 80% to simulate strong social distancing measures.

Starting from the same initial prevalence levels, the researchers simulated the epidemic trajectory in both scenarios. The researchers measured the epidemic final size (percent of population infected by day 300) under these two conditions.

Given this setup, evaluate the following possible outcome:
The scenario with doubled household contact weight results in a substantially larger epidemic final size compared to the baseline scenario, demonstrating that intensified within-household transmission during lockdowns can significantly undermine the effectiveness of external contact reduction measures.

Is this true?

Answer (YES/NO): YES